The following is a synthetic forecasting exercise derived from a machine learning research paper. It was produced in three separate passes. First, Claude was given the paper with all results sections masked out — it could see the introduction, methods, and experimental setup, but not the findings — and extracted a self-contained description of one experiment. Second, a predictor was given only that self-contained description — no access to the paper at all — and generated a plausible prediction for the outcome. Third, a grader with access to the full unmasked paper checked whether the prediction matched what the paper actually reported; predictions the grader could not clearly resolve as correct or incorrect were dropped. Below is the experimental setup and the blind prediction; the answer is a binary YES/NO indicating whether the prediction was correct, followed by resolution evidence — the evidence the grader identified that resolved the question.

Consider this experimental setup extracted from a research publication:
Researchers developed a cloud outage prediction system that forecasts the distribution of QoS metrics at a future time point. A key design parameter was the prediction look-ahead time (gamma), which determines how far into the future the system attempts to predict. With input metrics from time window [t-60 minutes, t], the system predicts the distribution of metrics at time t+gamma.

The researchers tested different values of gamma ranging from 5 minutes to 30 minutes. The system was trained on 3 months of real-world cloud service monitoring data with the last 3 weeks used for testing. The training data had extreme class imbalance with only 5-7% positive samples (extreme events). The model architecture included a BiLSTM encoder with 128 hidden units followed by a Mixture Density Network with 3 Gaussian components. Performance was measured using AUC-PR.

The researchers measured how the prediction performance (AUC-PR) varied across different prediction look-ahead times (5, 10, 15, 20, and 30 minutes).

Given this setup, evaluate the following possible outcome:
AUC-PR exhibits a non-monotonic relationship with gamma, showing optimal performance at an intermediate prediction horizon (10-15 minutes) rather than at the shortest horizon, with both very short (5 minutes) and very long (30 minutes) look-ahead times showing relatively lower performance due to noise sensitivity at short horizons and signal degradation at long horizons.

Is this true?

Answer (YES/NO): YES